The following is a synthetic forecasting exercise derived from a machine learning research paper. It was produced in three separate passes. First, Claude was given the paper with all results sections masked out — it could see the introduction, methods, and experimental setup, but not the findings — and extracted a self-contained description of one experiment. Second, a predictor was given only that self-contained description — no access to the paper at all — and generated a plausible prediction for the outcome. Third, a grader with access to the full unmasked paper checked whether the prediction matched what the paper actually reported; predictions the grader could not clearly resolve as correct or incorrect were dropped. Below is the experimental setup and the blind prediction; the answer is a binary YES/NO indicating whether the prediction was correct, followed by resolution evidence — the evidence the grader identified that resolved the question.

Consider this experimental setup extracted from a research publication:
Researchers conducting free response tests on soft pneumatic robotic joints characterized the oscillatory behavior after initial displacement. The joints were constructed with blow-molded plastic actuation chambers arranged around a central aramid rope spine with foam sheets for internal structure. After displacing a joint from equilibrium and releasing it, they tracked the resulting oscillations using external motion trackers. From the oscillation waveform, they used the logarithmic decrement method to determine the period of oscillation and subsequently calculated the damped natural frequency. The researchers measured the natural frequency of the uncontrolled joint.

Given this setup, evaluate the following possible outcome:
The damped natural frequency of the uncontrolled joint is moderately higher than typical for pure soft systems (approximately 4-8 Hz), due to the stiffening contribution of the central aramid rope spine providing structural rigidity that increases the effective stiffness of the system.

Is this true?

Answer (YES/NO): YES